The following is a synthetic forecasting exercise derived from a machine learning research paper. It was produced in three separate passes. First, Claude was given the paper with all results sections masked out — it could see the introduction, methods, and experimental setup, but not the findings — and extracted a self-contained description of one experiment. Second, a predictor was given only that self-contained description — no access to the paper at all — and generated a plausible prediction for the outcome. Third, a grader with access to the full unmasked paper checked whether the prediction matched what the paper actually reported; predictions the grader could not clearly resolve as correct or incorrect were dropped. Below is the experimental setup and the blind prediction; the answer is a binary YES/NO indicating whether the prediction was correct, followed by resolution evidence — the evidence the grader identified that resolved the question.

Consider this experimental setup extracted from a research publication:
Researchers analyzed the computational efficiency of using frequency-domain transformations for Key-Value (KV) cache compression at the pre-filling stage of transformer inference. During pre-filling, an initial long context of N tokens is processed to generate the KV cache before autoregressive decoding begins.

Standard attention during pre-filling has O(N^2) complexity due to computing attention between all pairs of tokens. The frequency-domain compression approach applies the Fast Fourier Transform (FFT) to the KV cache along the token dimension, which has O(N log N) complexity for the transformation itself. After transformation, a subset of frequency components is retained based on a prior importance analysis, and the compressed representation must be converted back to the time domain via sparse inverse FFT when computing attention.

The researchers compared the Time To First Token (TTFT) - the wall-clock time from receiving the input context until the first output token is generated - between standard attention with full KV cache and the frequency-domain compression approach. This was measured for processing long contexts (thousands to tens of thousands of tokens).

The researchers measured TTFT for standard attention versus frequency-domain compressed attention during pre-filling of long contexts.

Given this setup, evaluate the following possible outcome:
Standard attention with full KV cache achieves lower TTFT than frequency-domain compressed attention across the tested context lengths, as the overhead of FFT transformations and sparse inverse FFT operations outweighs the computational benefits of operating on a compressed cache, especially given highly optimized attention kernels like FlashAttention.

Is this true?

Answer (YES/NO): NO